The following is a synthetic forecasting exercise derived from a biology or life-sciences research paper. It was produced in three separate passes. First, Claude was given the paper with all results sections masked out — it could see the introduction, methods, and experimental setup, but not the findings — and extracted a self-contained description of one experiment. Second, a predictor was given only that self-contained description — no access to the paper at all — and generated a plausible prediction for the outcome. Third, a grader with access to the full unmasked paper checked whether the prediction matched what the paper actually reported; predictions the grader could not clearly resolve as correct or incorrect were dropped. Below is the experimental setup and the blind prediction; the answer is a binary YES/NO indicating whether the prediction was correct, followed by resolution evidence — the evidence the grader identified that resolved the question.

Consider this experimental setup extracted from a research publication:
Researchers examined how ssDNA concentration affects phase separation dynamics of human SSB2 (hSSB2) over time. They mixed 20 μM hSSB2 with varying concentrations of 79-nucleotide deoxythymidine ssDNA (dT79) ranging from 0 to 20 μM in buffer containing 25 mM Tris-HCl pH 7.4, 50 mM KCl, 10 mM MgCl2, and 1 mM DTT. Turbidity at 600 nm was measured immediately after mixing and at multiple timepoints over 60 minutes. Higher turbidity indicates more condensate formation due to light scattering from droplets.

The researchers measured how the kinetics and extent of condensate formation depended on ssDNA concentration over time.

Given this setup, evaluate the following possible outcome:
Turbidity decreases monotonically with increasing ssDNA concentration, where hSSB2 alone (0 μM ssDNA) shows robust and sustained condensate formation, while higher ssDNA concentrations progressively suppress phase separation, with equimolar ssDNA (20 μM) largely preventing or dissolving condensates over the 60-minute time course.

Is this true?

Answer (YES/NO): NO